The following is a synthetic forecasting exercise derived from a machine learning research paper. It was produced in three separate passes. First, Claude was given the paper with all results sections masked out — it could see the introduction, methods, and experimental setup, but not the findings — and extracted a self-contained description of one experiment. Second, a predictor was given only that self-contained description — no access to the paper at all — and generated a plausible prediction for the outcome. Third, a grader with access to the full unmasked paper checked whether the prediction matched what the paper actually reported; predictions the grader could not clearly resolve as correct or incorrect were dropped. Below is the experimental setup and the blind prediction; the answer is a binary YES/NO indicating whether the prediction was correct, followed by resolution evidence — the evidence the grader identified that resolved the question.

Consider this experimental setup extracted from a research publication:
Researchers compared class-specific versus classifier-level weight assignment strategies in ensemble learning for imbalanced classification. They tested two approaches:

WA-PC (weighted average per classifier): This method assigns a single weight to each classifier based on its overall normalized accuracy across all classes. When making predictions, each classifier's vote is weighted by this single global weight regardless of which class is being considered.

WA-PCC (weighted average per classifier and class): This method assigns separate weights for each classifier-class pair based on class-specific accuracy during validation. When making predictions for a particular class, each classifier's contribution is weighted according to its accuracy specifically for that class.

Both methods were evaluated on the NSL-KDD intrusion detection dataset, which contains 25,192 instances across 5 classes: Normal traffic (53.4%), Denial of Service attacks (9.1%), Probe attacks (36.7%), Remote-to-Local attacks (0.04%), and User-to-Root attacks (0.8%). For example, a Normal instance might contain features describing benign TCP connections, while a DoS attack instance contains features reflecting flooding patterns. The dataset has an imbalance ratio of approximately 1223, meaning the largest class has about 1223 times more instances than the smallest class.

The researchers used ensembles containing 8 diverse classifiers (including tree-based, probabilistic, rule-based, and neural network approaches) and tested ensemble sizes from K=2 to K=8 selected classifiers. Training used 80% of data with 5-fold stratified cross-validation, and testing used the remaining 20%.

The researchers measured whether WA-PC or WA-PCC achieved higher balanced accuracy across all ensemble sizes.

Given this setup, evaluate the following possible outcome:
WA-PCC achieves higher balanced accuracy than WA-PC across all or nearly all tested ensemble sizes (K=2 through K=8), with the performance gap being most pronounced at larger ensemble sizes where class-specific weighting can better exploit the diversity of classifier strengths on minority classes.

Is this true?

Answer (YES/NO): YES